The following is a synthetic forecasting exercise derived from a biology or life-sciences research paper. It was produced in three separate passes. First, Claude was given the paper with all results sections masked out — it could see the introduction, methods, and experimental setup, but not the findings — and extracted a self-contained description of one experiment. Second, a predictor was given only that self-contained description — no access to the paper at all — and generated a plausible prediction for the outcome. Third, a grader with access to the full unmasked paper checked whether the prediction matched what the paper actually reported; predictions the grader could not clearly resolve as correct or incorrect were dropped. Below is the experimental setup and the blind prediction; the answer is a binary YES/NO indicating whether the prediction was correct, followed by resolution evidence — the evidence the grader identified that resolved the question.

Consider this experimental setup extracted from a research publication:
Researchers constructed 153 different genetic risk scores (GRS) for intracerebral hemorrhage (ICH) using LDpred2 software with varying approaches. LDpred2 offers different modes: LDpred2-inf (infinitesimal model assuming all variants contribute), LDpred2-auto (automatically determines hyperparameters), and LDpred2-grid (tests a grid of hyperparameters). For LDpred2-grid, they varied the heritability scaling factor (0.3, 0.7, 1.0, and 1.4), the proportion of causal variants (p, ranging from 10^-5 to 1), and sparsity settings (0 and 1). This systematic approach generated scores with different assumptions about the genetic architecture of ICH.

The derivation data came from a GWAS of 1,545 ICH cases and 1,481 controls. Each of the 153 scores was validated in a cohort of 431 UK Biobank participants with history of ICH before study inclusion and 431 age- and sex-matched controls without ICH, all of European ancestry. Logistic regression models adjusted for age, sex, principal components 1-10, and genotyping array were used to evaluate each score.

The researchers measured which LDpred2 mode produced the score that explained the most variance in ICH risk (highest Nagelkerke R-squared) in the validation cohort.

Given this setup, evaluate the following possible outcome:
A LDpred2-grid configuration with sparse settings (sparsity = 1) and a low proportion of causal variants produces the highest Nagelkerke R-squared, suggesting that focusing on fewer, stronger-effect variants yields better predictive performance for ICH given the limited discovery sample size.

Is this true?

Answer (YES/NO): NO